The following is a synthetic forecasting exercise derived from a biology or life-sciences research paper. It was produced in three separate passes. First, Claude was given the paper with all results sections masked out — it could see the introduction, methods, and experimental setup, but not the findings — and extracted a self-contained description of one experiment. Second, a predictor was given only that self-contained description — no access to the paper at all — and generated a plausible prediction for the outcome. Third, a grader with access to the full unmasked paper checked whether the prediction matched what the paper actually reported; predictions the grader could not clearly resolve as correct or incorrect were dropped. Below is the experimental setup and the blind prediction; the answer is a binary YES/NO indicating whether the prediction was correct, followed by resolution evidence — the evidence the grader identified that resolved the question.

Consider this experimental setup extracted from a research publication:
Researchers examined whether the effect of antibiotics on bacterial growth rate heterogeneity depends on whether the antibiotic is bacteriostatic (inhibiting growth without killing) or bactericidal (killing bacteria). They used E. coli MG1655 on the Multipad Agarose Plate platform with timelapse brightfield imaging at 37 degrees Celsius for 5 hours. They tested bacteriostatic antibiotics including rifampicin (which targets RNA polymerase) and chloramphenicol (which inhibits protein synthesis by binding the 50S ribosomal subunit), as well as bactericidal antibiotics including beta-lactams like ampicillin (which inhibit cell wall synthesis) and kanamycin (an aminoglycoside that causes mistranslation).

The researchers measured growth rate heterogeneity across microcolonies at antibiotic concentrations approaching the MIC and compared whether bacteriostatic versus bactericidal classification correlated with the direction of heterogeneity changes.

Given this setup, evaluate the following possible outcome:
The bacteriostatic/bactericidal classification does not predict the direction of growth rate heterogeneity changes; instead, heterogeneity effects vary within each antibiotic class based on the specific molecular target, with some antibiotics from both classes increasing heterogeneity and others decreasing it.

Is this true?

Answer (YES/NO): YES